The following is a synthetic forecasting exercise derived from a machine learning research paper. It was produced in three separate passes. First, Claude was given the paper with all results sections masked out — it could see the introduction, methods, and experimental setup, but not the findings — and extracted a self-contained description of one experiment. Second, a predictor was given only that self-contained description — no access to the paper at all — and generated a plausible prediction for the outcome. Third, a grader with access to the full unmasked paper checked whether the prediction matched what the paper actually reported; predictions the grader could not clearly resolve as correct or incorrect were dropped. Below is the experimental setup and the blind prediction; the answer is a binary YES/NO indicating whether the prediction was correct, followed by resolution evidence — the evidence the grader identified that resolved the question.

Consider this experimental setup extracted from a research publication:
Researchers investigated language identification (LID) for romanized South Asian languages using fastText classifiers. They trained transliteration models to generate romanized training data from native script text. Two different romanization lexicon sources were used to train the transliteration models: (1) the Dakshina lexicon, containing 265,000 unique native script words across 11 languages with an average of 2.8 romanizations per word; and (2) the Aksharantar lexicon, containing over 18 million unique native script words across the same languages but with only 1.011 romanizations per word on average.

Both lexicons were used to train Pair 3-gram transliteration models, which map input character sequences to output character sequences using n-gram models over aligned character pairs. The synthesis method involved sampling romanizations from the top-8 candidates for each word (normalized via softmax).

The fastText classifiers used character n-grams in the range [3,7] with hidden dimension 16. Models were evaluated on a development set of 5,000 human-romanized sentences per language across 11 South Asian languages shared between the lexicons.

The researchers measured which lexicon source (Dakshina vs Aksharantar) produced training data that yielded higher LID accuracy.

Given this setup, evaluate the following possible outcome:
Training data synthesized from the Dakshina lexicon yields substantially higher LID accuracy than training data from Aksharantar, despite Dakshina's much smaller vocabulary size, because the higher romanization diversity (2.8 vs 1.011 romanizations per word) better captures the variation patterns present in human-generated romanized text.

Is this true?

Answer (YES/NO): NO